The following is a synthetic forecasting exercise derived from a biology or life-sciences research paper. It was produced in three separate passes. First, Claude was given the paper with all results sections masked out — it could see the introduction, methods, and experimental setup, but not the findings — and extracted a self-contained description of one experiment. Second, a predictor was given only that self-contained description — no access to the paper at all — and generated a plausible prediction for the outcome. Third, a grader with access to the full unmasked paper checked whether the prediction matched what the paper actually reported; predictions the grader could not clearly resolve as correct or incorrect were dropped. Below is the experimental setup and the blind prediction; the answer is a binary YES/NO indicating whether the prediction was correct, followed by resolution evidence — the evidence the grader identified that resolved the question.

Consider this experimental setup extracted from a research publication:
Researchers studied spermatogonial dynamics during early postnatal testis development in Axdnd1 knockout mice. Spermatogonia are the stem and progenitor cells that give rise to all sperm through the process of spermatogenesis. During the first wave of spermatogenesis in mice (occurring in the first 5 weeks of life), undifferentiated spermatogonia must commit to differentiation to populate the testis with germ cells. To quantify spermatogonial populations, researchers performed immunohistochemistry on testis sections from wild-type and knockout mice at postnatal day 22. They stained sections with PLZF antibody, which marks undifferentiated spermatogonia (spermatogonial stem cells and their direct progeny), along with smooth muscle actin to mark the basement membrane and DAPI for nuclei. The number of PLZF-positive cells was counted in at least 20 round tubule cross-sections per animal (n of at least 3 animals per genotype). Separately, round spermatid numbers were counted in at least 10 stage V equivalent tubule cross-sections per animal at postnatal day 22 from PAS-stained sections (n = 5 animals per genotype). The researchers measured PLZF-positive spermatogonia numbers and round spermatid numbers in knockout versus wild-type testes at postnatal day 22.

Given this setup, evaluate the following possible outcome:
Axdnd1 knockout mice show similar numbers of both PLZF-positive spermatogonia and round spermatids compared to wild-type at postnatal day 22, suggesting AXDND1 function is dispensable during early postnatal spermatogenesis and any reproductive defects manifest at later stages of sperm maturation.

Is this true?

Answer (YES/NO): NO